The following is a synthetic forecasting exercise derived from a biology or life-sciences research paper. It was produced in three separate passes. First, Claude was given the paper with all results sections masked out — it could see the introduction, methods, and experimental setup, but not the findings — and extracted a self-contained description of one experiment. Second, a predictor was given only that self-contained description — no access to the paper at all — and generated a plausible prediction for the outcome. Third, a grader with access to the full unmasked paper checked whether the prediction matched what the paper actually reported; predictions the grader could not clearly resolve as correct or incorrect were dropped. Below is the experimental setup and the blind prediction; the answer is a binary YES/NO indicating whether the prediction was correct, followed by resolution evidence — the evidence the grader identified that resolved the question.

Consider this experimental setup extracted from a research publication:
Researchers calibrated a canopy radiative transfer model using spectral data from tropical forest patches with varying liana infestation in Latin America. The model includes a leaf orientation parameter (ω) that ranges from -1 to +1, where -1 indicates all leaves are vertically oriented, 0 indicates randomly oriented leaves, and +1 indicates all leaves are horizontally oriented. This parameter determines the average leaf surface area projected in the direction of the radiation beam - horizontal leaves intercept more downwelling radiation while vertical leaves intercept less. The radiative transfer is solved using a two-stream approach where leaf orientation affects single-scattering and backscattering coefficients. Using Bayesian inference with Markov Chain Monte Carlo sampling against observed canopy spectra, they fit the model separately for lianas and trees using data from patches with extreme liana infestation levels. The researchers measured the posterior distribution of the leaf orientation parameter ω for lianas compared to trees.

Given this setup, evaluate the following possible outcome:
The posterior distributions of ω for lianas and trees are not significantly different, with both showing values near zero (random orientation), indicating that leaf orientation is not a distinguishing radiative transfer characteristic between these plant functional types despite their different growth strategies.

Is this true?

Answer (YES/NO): NO